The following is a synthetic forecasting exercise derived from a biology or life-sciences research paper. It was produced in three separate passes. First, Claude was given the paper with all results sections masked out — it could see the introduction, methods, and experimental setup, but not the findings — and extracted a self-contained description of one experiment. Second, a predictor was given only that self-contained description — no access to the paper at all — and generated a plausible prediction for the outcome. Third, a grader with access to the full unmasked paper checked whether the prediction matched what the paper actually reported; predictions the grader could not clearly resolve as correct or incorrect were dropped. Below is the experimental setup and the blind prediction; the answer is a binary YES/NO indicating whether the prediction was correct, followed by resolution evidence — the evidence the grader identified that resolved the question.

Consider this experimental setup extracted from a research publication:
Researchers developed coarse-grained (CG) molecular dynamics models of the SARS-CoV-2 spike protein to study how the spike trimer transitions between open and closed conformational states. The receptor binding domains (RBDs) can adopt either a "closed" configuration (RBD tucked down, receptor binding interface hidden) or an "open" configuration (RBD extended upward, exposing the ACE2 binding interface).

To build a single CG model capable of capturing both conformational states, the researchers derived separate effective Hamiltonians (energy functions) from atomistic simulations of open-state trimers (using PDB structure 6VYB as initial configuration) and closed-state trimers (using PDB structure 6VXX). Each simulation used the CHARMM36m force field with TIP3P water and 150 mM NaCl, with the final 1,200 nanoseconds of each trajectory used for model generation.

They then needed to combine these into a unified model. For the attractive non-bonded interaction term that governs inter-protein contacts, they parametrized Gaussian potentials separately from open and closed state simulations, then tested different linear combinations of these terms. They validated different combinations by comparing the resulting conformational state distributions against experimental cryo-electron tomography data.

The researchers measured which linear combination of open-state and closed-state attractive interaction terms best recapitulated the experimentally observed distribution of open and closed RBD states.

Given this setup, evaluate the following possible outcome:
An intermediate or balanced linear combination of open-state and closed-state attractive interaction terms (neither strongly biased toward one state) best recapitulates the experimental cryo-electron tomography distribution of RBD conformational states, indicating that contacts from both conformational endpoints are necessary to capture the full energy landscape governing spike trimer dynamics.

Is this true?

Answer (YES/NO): YES